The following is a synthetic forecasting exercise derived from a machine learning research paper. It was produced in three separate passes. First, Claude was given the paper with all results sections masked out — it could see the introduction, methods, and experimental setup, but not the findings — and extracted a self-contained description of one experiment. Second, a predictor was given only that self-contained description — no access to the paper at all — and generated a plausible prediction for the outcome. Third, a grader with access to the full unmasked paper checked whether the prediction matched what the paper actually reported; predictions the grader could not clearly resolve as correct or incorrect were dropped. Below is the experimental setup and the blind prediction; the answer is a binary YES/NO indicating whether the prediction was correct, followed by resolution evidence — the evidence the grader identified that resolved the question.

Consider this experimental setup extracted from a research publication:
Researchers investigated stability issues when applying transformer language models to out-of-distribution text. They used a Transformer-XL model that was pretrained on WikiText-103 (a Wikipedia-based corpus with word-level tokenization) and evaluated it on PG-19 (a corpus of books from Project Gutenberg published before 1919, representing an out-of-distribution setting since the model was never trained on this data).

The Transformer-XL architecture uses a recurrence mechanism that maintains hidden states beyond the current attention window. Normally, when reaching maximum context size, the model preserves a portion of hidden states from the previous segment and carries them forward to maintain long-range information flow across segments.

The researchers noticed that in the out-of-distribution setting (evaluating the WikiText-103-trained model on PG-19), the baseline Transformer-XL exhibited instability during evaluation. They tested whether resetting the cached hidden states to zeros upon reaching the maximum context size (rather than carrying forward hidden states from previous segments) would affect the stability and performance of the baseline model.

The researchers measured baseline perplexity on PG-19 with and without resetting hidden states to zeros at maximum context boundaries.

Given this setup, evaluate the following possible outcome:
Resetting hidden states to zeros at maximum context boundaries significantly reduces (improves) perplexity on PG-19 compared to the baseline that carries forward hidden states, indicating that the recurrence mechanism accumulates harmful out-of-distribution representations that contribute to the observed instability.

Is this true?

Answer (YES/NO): YES